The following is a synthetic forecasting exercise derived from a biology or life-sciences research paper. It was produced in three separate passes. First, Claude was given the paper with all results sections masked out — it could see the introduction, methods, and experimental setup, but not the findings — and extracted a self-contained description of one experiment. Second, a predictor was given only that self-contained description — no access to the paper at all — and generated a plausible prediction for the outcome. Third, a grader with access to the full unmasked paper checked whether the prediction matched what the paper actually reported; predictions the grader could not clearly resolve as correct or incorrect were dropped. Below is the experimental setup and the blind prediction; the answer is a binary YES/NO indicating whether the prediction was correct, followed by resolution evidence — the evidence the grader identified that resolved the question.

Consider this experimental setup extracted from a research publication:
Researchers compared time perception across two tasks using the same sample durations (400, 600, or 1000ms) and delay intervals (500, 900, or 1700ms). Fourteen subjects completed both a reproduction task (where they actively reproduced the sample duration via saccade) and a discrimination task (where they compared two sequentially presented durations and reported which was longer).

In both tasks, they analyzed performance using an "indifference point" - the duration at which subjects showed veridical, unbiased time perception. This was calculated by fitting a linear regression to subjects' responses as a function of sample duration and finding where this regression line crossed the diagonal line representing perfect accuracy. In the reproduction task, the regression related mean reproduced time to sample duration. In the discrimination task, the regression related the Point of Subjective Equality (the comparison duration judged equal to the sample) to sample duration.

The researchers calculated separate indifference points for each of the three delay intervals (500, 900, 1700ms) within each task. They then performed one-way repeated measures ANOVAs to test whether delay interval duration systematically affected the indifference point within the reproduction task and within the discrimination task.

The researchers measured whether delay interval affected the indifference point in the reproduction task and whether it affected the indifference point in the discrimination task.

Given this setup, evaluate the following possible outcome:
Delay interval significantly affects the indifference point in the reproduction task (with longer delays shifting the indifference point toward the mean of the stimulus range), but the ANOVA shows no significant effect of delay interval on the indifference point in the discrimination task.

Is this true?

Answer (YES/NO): NO